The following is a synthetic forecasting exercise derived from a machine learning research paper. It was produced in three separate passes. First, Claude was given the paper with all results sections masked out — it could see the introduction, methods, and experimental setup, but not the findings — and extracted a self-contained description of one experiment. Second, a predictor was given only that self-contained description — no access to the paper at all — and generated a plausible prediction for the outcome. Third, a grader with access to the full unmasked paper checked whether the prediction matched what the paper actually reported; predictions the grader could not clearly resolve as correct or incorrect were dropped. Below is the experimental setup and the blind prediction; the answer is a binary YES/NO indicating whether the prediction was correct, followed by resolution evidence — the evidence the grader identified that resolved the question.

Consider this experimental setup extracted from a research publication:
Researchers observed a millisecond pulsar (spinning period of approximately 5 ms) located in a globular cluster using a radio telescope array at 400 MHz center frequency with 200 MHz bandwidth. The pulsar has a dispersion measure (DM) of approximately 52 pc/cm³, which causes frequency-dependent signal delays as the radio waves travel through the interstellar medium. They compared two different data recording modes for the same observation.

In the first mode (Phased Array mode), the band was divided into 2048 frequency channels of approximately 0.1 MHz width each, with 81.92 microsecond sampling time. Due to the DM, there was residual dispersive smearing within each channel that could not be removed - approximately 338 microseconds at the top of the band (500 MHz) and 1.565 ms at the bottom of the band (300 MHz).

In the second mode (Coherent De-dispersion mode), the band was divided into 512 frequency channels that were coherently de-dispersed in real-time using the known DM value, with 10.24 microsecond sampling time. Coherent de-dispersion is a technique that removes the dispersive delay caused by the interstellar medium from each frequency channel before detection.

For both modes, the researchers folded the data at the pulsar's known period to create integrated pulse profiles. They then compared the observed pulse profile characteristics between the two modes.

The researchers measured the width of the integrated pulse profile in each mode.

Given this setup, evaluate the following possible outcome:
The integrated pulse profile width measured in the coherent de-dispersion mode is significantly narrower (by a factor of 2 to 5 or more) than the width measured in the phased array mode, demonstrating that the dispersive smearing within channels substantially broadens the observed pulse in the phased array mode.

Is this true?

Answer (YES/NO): YES